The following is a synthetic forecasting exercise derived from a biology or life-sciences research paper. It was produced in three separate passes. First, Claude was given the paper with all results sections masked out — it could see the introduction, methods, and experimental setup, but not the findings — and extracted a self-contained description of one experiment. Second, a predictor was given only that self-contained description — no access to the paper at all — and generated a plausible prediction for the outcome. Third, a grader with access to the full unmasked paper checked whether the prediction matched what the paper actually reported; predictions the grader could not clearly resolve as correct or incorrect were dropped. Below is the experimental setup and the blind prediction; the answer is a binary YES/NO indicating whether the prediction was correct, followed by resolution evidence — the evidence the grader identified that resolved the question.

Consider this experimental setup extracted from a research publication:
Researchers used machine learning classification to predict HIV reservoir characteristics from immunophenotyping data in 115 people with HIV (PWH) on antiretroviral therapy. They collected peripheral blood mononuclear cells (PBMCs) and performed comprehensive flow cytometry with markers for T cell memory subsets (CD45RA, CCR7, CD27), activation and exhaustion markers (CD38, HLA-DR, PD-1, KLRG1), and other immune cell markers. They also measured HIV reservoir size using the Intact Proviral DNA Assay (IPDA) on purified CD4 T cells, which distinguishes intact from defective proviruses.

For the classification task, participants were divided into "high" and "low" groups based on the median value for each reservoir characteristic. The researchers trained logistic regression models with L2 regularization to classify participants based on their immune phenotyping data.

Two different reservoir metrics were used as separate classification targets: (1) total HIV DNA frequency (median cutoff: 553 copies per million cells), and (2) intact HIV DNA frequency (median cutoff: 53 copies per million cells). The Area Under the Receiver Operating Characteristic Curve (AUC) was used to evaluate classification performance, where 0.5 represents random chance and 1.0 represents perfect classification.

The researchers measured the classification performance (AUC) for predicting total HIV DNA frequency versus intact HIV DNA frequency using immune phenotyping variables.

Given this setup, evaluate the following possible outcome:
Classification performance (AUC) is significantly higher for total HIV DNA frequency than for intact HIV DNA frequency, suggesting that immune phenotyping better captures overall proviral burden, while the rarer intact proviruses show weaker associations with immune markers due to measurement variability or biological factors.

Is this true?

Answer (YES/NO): YES